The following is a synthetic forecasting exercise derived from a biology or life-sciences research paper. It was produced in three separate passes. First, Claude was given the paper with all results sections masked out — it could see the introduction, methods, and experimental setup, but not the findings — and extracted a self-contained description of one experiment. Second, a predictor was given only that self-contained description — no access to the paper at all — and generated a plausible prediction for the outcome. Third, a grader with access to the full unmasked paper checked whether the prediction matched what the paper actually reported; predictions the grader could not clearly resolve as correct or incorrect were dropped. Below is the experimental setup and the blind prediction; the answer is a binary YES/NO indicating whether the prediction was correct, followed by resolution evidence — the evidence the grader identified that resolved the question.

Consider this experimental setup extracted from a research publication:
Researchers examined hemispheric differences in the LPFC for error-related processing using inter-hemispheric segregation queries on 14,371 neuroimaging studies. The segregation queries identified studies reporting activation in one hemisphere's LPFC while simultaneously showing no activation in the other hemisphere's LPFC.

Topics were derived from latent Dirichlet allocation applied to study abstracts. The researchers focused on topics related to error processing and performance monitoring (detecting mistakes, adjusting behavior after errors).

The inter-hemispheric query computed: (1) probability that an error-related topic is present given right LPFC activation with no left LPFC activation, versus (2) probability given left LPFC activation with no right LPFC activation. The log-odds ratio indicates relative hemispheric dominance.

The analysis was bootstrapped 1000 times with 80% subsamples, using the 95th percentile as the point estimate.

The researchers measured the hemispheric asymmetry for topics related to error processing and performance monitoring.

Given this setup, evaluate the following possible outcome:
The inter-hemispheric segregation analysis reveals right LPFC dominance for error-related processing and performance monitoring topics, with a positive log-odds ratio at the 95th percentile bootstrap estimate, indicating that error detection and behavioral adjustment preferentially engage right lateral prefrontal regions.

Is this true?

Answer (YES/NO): YES